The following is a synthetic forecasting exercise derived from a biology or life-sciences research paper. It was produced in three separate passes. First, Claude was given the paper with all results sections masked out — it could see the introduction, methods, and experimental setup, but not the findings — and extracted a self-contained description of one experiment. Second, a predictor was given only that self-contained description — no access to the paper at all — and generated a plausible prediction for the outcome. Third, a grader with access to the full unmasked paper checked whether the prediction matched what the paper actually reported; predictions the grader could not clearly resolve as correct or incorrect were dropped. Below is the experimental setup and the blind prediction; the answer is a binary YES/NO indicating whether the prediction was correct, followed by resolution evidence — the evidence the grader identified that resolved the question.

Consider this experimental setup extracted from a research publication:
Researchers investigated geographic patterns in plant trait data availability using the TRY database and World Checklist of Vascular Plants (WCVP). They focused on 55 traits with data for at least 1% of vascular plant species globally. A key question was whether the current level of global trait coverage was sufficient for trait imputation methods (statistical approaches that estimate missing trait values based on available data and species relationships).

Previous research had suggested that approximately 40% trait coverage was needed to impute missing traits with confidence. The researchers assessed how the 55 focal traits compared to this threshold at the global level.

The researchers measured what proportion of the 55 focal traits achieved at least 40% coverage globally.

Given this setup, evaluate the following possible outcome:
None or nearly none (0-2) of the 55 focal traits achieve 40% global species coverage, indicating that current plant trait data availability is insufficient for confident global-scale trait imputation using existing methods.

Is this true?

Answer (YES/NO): YES